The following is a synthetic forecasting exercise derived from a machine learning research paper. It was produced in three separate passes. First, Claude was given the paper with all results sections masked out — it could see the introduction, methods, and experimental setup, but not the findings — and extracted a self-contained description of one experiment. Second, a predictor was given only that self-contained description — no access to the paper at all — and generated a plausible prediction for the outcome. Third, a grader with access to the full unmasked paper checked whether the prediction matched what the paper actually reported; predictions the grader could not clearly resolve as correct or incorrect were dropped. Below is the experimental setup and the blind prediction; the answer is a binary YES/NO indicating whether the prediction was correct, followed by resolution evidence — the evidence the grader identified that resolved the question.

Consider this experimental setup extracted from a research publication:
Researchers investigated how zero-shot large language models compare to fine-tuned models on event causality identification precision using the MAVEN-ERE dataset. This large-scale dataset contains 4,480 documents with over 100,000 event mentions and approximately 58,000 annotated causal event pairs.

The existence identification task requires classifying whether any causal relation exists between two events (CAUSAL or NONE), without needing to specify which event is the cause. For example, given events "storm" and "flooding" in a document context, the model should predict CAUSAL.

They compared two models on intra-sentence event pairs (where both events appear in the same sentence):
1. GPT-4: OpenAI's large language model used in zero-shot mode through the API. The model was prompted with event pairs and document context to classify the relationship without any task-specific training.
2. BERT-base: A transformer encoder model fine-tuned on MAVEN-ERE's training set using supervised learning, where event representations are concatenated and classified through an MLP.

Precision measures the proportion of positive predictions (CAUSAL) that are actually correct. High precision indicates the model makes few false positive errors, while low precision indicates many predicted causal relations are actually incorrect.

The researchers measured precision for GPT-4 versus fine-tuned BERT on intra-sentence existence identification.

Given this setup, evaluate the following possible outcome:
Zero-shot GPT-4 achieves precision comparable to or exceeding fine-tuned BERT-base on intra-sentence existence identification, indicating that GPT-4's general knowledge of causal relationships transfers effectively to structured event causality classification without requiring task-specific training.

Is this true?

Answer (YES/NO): NO